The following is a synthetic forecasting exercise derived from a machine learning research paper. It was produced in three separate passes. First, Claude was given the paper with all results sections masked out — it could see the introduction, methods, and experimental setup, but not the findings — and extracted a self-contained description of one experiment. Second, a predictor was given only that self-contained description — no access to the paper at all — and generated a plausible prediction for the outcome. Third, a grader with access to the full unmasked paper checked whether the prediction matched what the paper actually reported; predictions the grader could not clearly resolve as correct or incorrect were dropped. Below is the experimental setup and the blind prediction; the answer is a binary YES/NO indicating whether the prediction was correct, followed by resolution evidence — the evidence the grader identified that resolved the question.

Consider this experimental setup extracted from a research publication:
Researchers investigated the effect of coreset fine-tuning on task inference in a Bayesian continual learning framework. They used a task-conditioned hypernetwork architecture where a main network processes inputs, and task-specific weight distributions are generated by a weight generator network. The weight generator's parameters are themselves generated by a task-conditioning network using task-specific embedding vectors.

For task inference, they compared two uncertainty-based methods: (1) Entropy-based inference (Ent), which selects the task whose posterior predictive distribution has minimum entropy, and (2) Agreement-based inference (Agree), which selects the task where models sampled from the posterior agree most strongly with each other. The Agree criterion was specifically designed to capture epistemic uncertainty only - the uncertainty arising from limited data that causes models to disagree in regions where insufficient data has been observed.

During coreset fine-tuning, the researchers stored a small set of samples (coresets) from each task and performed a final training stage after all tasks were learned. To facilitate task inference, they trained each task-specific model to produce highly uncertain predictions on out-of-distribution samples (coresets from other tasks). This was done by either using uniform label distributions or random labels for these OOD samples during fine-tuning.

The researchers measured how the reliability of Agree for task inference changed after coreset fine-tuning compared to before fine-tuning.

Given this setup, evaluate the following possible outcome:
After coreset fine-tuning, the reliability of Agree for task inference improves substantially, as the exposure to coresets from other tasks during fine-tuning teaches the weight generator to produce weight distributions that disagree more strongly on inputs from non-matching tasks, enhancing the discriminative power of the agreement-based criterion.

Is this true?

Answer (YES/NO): NO